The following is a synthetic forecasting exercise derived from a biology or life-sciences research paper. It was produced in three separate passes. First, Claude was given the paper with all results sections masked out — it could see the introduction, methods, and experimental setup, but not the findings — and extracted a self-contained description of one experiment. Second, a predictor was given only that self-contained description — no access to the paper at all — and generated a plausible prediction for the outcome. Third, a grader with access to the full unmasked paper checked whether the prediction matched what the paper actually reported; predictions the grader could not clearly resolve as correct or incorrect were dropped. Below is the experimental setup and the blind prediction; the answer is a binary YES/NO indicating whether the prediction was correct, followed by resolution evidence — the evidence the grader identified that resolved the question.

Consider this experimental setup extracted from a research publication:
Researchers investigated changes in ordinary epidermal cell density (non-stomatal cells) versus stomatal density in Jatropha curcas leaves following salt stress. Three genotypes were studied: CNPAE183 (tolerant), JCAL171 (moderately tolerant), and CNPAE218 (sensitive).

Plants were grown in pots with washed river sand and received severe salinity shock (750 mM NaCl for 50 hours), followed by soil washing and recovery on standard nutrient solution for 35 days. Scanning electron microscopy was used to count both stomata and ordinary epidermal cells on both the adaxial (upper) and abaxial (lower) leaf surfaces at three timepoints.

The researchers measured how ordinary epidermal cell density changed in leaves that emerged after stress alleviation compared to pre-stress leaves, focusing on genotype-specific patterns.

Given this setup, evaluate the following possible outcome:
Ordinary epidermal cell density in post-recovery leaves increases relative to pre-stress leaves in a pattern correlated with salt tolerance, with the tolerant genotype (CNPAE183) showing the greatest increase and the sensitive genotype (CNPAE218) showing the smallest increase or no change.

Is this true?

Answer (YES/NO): NO